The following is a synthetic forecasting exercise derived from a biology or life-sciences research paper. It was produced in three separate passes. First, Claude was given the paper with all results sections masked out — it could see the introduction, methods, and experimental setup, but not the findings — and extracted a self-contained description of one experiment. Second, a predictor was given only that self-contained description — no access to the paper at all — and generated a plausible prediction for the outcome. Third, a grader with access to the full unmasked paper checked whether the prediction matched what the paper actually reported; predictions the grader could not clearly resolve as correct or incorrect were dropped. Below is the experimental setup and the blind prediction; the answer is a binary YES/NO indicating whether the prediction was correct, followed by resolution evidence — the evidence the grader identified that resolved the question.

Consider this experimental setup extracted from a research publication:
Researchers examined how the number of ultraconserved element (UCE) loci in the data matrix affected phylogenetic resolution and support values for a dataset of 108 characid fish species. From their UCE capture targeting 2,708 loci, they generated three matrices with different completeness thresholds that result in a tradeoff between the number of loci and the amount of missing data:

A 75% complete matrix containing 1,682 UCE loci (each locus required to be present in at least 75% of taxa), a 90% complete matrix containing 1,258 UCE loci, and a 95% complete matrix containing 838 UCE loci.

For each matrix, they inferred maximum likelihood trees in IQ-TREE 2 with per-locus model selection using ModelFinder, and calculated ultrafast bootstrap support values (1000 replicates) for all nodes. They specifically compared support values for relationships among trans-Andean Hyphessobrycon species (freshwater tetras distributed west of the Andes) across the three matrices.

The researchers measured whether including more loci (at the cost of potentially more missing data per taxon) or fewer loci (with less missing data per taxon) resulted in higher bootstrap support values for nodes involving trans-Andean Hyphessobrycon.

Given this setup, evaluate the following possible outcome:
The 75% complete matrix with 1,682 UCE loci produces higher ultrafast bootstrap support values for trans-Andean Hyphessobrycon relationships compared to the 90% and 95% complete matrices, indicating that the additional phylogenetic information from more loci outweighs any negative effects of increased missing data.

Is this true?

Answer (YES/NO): NO